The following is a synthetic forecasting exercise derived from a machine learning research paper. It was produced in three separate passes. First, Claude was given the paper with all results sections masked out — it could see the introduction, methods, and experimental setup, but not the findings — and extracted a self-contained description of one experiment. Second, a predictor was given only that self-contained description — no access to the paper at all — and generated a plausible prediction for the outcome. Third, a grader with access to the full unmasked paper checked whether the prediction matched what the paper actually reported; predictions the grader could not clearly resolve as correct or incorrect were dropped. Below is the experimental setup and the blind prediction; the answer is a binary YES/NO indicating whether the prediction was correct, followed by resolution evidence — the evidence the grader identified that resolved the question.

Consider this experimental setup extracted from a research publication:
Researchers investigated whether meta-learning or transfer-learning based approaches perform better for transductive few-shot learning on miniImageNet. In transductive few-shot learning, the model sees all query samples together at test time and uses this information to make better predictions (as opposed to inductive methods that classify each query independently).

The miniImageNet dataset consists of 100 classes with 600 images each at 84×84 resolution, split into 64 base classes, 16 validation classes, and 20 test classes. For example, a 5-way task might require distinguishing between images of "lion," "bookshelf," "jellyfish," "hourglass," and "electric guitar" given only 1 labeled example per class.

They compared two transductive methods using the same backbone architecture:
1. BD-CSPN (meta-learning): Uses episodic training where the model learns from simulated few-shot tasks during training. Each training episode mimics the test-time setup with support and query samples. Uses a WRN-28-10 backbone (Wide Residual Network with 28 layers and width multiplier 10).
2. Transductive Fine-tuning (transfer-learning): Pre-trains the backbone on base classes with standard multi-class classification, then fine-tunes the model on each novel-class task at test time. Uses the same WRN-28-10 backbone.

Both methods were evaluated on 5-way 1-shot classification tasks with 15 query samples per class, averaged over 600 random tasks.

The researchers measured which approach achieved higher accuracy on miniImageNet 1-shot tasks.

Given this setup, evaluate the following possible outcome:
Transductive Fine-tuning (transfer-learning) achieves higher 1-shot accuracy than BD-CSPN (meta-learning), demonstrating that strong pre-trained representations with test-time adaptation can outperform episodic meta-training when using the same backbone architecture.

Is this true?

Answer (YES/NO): NO